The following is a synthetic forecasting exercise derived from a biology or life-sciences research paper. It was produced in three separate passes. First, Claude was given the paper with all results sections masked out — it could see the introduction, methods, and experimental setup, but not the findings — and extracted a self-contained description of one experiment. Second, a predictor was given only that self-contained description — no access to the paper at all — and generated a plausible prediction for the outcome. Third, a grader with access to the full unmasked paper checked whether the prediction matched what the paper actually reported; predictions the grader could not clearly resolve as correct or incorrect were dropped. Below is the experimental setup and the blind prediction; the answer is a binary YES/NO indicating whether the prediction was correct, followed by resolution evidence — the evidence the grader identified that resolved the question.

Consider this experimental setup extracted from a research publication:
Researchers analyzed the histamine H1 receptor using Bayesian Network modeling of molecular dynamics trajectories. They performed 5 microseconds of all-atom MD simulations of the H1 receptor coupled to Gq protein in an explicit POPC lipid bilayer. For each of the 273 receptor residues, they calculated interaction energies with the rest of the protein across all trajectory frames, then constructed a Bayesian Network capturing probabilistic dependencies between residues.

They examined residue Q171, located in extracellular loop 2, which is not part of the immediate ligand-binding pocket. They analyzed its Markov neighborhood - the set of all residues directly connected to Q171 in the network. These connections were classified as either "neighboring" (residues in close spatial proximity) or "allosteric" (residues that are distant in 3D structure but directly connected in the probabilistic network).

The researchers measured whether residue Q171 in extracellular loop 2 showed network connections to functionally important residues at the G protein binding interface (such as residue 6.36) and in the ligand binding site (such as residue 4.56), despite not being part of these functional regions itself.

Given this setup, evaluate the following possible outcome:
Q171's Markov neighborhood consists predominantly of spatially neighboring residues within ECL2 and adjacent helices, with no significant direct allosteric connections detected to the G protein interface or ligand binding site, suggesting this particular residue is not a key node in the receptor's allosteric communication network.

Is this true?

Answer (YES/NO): NO